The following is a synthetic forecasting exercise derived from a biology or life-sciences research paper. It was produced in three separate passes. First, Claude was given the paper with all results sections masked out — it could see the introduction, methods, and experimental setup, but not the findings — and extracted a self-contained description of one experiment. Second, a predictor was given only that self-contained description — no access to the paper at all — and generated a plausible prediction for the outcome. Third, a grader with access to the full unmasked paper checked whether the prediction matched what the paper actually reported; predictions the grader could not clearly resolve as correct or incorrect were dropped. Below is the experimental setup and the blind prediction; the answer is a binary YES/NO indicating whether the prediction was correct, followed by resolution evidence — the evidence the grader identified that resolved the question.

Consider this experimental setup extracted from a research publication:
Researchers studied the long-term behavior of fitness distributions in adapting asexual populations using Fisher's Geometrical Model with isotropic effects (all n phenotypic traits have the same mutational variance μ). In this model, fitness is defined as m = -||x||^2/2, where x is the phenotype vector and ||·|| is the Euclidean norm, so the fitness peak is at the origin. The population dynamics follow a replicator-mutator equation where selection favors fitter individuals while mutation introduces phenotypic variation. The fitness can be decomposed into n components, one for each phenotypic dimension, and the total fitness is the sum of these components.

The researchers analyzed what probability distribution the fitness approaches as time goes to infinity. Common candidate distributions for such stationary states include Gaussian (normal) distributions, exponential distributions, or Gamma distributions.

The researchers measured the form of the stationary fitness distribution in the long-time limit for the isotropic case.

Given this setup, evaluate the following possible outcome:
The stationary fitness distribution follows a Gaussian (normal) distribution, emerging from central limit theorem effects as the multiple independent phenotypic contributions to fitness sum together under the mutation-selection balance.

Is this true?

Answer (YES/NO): NO